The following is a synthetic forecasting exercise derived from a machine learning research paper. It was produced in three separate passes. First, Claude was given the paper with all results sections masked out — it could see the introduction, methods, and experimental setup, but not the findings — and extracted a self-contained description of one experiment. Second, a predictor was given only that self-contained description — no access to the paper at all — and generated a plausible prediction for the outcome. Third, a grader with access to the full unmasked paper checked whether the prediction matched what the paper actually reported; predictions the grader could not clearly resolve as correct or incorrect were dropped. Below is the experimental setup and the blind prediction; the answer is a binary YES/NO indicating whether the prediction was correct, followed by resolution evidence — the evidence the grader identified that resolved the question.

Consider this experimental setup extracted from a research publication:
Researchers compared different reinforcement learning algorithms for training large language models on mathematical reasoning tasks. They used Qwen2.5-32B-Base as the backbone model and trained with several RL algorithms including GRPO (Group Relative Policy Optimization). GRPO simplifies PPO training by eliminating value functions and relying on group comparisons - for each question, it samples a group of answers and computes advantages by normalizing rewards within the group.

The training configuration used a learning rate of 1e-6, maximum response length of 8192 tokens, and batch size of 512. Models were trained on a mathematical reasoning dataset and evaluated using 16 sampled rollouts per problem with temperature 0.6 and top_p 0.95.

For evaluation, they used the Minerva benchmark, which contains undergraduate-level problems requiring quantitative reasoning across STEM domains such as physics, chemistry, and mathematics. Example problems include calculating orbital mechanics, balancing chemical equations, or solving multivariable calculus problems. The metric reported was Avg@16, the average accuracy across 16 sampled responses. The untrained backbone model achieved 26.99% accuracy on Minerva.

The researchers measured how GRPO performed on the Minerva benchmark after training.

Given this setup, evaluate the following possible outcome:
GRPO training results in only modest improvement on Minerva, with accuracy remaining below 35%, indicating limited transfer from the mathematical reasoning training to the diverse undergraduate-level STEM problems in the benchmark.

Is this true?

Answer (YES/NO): NO